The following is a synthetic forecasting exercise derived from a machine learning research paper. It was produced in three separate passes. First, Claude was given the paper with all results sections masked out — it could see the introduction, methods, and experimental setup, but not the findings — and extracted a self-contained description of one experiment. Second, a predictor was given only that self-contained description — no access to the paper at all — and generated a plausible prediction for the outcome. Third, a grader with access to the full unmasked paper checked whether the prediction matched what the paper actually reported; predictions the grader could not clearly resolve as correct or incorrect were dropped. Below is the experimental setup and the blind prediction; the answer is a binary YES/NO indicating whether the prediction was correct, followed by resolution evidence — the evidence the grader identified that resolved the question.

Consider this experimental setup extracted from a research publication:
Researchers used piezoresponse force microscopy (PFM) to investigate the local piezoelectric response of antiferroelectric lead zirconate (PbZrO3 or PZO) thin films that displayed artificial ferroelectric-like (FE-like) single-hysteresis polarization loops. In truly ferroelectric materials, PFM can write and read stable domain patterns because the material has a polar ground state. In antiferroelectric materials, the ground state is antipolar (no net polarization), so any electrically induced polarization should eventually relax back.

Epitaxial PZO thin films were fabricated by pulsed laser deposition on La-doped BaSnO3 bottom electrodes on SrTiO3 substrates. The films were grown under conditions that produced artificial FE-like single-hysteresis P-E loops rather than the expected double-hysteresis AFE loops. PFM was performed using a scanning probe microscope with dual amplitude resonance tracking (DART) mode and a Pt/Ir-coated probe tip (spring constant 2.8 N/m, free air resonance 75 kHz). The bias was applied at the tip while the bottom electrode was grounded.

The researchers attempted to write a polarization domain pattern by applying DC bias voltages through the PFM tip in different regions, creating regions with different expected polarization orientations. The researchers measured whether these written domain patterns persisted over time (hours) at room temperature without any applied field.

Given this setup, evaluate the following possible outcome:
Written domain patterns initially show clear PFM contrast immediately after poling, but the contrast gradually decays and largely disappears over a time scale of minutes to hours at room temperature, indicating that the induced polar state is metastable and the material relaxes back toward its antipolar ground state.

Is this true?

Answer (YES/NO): YES